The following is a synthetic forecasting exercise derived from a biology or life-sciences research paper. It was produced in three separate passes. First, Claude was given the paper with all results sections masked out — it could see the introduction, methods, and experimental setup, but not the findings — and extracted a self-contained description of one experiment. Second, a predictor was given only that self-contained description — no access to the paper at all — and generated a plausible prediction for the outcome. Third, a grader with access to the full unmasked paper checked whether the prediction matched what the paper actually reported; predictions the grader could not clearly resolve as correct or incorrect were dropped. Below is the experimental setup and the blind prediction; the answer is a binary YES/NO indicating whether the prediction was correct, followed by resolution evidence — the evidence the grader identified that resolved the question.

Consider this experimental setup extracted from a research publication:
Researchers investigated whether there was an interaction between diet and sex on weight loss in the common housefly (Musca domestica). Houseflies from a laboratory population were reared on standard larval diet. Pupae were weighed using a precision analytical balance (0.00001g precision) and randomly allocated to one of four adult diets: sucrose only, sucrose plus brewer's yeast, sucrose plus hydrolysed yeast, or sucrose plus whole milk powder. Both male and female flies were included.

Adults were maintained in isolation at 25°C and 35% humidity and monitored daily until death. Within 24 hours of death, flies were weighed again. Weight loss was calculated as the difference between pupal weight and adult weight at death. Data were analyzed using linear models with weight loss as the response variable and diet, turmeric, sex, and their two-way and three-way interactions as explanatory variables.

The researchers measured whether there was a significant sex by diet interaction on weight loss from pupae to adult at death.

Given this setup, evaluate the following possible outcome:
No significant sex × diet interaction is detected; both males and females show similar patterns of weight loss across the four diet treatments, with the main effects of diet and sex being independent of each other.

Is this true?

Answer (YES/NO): NO